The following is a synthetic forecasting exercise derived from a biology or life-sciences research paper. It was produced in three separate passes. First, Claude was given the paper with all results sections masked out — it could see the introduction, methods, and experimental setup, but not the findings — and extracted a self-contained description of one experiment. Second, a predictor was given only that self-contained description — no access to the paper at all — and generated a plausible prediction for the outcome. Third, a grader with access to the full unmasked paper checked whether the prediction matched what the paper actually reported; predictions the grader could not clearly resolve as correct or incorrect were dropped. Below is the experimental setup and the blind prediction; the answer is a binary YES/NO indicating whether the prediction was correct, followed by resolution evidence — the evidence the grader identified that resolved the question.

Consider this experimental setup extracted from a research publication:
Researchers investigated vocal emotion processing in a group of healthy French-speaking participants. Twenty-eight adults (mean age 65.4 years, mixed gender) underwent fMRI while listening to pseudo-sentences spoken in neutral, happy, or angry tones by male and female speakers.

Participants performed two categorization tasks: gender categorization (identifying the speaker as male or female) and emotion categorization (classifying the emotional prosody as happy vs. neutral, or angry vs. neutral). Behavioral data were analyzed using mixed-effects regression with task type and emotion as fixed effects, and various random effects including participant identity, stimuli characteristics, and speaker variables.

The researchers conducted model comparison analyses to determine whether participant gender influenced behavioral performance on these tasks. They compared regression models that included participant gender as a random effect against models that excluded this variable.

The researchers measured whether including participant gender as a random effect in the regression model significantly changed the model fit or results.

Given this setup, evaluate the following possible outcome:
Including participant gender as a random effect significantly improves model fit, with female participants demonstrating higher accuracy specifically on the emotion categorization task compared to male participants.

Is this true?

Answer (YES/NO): NO